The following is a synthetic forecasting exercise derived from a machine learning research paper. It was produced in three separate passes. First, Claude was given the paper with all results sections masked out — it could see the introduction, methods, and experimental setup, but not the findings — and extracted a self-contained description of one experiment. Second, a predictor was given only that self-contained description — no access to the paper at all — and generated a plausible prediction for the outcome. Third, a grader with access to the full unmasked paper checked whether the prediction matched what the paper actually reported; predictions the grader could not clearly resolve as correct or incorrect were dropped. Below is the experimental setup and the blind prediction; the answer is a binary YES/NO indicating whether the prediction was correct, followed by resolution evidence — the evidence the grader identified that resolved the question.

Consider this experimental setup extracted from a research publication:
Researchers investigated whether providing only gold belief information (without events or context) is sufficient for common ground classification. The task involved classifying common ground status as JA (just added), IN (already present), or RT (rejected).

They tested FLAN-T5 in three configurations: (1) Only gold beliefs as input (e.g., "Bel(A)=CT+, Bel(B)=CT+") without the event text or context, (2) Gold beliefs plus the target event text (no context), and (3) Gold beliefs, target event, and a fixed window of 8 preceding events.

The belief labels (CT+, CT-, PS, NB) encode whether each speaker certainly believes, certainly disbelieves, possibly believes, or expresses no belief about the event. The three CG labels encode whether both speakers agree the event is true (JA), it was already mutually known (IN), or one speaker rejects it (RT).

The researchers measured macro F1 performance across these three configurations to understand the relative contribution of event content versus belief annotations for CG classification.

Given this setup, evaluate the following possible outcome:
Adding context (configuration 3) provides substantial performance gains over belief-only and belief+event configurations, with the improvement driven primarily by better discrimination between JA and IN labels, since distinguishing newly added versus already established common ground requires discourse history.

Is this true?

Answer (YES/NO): YES